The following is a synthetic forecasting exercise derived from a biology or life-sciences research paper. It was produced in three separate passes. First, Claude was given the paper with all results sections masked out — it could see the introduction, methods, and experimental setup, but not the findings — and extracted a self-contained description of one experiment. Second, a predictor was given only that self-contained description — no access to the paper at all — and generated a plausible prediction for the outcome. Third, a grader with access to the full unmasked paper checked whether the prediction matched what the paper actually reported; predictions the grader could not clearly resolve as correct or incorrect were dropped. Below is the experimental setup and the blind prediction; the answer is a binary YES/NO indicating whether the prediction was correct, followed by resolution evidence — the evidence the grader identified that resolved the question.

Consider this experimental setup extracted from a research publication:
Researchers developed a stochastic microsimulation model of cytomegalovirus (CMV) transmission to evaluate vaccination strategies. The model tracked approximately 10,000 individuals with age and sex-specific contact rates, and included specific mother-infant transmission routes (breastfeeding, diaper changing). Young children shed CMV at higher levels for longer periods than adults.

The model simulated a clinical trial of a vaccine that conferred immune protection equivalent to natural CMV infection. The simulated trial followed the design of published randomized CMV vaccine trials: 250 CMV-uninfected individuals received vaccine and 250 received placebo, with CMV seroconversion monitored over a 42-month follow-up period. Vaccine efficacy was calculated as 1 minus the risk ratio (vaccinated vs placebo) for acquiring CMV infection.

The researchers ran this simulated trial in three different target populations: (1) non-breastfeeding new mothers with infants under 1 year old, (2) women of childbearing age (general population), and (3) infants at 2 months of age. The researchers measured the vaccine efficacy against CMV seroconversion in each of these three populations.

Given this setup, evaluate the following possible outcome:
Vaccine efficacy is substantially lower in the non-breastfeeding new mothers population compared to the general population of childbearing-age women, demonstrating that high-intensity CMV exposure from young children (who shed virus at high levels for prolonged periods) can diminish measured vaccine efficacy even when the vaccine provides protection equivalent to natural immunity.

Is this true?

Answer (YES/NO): YES